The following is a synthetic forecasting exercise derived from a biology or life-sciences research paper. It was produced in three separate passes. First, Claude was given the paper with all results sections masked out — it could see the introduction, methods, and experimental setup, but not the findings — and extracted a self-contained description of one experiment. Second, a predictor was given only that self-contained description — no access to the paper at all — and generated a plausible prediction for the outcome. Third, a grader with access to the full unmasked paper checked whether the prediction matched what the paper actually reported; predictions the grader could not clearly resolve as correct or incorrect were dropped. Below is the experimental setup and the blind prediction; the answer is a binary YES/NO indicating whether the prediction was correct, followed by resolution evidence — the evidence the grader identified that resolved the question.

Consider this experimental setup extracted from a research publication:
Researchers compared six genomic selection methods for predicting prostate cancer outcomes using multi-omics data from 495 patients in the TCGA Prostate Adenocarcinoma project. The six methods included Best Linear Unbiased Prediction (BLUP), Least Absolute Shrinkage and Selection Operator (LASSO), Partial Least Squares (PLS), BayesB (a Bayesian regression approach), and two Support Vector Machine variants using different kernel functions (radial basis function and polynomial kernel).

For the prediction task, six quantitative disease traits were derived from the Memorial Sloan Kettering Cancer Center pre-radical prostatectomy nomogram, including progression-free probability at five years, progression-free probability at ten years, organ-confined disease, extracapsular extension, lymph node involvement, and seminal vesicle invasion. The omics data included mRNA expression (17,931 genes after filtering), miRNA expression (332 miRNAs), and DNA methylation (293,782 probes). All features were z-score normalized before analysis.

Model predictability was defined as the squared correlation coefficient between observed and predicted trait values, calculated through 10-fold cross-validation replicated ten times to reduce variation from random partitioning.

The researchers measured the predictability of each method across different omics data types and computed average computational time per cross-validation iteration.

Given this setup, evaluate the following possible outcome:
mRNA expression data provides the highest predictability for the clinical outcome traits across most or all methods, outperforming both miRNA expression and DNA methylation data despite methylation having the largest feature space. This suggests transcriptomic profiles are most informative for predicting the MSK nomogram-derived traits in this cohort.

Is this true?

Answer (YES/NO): YES